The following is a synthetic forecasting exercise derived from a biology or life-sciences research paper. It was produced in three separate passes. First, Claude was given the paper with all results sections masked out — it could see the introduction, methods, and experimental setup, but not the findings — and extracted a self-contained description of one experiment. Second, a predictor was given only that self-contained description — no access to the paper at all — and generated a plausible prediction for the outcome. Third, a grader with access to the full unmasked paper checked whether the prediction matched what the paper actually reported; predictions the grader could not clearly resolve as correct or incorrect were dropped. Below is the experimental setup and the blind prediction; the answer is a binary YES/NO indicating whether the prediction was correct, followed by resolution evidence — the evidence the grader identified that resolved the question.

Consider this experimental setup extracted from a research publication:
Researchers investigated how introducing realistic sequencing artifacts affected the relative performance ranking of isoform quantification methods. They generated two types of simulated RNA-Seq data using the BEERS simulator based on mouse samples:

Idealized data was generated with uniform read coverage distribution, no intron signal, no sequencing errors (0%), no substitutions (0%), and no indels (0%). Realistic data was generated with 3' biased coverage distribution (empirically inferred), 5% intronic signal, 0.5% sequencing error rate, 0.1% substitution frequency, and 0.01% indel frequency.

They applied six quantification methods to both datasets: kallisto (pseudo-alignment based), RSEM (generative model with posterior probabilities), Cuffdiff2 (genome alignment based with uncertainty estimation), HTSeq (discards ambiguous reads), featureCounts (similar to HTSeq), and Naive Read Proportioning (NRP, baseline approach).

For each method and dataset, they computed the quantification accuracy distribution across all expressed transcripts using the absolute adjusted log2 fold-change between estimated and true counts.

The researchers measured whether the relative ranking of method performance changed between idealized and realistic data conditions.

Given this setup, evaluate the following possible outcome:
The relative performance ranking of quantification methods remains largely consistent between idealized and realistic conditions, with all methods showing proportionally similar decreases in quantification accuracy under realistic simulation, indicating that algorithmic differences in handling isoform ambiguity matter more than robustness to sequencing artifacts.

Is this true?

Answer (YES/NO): NO